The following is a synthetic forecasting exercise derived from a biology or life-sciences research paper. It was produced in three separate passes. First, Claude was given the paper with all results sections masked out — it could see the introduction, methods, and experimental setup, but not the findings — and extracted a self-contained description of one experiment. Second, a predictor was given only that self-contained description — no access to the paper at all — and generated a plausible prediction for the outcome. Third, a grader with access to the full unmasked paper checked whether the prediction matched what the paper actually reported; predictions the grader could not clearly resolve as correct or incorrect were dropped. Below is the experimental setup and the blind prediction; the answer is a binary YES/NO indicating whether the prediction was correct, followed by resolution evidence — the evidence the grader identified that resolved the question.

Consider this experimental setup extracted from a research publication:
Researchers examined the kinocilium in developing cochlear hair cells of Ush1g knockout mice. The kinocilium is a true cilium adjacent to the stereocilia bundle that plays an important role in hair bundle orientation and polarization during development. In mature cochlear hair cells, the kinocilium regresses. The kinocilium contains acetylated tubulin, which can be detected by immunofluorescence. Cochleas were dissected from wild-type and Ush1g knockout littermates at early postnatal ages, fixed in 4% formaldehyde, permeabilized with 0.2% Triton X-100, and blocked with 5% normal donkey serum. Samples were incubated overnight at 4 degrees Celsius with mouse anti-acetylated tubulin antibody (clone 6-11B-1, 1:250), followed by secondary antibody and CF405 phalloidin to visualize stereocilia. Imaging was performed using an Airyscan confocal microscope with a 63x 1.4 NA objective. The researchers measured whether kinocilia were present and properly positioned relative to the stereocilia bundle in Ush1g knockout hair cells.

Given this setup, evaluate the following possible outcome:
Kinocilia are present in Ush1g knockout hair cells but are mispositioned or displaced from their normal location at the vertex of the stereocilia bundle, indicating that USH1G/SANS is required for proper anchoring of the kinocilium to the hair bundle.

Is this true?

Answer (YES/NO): YES